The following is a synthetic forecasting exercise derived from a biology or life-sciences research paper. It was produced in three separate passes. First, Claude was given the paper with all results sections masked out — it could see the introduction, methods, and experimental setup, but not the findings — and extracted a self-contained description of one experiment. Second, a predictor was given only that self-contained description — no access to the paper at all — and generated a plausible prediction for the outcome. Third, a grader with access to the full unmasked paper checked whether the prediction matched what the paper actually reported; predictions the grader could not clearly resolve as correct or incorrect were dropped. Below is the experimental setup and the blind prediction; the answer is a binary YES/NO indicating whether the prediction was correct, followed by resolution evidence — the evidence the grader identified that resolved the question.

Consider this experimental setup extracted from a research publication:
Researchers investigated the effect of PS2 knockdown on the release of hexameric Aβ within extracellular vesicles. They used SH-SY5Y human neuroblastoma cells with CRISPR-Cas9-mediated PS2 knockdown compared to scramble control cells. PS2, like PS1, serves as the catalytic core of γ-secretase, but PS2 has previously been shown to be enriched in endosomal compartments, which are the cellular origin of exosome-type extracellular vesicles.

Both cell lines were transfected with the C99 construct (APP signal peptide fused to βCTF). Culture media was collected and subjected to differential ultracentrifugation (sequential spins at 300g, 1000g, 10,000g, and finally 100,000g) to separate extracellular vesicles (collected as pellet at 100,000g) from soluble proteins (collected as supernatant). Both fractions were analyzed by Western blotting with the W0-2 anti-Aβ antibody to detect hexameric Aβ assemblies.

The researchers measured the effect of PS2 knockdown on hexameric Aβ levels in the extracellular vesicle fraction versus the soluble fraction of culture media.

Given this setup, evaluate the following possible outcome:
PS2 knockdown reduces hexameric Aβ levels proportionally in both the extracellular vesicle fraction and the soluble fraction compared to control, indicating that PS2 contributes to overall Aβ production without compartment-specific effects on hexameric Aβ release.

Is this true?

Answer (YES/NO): NO